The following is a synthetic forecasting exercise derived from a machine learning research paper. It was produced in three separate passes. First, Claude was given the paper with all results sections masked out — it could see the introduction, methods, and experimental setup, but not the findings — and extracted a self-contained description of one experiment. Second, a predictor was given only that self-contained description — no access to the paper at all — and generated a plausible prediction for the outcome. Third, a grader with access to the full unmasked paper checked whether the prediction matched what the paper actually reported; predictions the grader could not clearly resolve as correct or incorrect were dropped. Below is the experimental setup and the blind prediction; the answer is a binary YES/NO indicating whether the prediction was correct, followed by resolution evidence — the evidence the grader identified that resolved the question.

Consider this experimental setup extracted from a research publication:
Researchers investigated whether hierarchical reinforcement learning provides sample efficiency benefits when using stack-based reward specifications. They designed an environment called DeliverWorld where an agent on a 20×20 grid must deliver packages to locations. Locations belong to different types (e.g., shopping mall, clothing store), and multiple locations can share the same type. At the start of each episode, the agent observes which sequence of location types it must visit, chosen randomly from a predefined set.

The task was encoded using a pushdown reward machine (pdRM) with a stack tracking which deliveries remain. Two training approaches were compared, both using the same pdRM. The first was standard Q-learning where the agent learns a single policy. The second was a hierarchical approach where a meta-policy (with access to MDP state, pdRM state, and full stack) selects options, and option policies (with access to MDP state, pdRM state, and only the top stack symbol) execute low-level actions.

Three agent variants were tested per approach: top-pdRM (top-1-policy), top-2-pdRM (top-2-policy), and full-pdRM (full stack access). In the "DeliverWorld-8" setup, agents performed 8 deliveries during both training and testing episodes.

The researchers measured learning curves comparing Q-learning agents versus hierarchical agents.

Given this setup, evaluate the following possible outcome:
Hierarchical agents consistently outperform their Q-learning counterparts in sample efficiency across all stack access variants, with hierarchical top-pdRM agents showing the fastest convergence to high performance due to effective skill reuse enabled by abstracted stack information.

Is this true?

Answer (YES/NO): NO